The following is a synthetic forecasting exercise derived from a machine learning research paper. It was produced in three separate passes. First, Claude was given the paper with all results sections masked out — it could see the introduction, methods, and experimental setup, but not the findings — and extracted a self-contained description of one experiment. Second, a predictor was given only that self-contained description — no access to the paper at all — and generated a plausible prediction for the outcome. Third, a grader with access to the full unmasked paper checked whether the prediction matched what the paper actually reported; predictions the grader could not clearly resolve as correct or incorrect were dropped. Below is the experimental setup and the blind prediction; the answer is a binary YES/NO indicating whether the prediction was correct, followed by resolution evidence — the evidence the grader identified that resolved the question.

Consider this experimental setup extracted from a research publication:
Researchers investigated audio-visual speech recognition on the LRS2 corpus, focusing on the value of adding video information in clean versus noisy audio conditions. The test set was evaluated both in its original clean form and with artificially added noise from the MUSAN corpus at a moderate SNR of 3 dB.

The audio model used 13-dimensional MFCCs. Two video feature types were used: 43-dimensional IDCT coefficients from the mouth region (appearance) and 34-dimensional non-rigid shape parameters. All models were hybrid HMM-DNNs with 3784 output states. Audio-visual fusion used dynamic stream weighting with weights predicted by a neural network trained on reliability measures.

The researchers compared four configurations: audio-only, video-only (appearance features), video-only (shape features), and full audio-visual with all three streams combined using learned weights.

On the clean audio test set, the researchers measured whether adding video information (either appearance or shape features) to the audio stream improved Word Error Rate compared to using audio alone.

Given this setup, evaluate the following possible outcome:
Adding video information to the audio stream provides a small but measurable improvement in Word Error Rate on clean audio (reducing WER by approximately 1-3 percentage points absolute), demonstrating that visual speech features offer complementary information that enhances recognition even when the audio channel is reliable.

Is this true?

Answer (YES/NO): NO